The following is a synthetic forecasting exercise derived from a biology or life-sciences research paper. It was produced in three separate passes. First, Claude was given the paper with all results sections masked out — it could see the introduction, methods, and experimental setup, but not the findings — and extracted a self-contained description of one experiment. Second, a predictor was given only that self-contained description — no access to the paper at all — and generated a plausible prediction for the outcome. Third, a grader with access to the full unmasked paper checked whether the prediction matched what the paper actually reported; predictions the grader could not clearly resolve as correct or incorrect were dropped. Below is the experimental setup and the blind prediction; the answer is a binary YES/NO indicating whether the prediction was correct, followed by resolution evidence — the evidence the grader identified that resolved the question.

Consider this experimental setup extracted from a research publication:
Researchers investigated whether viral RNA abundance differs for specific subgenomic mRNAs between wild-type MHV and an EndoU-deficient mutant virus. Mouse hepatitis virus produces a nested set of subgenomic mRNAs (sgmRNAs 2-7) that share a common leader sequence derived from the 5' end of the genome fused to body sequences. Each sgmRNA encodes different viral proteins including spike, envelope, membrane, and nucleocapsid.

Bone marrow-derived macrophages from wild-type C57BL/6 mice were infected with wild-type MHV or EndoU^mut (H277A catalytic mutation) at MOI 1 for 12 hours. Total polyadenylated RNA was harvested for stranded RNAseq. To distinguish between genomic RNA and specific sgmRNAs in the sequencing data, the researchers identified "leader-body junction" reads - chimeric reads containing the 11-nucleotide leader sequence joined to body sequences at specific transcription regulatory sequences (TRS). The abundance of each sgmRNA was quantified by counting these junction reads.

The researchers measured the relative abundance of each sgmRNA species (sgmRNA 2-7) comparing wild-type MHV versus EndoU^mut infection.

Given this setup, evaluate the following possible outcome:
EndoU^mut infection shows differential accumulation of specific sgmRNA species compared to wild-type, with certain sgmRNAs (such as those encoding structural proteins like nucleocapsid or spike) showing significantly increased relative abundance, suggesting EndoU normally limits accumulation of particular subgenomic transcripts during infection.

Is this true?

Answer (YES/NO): NO